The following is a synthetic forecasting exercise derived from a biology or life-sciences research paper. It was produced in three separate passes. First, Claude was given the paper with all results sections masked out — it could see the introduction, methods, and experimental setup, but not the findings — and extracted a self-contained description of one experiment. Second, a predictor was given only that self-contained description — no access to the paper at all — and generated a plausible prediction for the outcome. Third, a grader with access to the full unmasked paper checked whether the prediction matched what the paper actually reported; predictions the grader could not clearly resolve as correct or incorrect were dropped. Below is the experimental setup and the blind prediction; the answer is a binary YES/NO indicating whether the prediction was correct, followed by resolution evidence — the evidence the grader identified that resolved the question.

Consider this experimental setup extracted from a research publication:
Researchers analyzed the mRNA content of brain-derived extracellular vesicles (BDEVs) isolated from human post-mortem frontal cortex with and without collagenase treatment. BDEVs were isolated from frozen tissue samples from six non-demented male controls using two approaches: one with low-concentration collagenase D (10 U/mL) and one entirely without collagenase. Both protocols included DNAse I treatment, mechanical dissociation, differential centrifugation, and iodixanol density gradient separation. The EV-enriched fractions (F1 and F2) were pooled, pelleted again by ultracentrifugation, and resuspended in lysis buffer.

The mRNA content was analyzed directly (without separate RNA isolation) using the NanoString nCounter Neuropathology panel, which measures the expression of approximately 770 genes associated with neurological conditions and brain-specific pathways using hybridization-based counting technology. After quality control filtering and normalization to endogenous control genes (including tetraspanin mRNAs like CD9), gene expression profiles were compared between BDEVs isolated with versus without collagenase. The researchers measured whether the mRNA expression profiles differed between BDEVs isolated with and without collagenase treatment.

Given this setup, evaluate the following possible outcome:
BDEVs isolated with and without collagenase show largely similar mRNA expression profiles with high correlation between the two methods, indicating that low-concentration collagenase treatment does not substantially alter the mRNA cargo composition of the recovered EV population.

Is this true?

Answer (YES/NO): YES